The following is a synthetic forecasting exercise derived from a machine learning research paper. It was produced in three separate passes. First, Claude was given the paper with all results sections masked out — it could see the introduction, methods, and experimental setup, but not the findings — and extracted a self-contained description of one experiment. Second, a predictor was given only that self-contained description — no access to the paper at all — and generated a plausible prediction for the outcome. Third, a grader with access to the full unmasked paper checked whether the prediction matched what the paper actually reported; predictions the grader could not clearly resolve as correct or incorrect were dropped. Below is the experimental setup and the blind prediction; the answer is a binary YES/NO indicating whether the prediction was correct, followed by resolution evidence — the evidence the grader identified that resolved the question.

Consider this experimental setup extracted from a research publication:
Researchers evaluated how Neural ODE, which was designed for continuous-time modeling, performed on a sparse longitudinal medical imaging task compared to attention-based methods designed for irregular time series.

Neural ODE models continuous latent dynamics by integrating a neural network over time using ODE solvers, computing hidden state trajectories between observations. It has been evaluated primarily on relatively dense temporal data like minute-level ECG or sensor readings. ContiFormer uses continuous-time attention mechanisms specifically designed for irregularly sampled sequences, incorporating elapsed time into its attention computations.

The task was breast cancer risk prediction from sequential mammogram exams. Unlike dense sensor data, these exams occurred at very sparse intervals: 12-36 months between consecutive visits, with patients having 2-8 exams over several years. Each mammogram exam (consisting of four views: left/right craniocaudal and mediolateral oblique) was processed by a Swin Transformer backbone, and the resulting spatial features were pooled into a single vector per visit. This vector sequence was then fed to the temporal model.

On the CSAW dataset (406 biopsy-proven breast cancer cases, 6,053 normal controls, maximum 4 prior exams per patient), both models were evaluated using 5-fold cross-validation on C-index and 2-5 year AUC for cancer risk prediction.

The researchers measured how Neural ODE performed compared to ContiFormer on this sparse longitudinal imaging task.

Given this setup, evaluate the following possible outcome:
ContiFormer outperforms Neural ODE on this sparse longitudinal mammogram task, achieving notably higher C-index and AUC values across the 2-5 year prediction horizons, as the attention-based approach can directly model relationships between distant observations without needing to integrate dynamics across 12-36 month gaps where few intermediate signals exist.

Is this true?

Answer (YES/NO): YES